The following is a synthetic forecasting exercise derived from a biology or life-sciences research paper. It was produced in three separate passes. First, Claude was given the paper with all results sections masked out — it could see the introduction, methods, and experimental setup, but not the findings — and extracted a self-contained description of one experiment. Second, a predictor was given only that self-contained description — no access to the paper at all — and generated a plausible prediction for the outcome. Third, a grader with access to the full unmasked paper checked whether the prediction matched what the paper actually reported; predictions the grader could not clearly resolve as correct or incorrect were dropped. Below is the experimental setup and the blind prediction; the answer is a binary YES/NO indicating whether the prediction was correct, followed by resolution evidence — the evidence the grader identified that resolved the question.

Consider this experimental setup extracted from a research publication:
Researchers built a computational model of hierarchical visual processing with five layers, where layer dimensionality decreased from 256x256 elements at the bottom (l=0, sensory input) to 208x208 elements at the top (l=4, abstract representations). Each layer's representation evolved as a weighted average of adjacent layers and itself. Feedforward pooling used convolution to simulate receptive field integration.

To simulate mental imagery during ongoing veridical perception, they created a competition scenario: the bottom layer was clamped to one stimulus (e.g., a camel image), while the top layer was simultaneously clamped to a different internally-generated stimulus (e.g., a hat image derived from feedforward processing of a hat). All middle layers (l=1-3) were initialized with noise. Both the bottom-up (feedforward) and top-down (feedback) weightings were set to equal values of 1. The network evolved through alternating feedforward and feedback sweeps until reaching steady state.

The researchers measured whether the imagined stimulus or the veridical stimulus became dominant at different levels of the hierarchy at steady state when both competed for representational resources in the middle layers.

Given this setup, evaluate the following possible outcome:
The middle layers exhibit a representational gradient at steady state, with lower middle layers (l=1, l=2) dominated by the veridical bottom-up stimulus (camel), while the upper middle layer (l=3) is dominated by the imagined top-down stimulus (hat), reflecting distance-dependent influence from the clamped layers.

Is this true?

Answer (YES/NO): NO